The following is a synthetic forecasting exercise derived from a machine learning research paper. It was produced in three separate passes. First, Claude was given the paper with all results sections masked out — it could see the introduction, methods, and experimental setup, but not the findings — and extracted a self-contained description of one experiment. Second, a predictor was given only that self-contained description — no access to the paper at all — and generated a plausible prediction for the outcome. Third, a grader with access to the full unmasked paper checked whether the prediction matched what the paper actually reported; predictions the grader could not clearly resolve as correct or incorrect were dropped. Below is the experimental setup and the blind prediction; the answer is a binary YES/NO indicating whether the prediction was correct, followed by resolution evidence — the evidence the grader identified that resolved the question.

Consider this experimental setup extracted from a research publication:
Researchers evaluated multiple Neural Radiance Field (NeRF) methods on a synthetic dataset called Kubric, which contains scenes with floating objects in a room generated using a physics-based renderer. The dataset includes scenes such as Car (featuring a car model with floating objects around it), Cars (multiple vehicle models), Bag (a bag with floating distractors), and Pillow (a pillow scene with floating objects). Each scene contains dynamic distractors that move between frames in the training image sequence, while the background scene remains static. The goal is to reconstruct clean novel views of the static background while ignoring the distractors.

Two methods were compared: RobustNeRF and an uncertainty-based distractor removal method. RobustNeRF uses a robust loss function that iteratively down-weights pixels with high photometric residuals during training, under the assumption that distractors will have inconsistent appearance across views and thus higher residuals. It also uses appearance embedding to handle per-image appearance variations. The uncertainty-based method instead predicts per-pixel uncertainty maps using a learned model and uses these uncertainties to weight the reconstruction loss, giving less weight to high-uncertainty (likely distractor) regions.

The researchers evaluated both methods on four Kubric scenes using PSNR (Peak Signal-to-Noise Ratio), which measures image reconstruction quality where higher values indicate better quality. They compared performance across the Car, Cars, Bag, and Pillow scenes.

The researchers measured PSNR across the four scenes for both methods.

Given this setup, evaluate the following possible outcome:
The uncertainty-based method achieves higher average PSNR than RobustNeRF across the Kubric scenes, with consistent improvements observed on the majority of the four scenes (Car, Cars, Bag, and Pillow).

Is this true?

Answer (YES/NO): NO